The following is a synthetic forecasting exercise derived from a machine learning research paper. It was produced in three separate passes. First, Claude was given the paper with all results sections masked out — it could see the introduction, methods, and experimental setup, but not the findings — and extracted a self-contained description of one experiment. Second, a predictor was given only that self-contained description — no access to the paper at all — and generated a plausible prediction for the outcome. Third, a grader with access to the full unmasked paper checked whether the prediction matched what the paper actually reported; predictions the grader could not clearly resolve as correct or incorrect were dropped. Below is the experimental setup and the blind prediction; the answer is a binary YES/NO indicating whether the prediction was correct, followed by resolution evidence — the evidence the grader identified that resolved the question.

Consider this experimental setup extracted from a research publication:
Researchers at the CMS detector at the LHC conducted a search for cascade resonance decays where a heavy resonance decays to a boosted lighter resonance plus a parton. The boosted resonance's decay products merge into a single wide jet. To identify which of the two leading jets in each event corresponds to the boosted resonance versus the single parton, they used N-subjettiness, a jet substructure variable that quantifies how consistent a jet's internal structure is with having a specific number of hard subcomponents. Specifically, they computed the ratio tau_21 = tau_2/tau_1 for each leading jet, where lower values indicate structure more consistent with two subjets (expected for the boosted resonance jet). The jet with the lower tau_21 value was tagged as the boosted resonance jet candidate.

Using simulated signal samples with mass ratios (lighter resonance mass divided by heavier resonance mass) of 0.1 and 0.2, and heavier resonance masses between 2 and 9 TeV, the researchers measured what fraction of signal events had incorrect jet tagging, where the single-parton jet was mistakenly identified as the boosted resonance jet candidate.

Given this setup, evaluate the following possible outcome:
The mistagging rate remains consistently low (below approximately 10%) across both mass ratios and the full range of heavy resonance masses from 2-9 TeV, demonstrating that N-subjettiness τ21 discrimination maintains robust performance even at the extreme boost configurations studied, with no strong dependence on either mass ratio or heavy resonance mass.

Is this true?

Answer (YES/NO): NO